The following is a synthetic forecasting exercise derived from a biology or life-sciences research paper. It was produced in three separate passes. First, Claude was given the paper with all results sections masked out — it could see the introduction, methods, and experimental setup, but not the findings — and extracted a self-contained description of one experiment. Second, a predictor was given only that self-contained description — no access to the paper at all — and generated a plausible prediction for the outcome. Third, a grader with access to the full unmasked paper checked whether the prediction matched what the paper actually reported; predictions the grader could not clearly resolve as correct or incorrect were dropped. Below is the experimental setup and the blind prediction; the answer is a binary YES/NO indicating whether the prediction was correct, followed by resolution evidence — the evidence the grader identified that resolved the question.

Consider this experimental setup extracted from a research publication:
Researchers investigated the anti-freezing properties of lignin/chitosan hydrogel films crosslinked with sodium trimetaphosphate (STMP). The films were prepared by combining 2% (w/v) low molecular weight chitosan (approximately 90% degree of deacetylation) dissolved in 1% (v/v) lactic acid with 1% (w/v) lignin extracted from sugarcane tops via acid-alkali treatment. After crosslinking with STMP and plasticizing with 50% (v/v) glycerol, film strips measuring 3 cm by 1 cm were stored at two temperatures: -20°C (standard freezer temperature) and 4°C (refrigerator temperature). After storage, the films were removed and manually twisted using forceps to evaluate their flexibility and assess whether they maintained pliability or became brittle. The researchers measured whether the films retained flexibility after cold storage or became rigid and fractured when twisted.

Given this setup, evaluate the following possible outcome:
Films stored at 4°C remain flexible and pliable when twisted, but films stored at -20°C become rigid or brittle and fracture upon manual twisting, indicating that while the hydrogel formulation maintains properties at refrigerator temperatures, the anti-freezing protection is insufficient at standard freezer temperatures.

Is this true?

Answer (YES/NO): NO